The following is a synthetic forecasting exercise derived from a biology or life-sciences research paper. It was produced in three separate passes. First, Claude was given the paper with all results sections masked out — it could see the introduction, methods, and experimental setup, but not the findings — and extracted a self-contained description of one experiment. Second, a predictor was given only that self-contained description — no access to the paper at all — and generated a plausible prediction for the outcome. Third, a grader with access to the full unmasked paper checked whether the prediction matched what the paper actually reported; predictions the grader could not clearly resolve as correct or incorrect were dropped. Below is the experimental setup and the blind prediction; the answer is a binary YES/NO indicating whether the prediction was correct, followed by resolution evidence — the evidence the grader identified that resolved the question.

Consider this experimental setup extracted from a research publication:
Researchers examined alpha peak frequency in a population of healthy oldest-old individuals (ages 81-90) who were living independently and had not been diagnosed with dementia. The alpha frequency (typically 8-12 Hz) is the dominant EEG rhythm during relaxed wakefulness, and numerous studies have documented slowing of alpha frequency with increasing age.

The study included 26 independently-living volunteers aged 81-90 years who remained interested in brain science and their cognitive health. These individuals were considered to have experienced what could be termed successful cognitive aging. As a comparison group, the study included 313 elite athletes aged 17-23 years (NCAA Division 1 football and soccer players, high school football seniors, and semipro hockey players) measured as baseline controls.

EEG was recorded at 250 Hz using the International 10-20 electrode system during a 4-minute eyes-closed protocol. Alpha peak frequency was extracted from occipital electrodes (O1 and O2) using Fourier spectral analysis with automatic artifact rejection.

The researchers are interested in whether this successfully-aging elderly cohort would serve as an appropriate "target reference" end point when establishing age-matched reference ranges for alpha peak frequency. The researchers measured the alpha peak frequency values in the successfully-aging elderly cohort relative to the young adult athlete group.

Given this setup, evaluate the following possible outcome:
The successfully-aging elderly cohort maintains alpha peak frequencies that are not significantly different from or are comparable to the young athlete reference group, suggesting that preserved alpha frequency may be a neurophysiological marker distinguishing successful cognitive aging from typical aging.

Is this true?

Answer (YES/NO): NO